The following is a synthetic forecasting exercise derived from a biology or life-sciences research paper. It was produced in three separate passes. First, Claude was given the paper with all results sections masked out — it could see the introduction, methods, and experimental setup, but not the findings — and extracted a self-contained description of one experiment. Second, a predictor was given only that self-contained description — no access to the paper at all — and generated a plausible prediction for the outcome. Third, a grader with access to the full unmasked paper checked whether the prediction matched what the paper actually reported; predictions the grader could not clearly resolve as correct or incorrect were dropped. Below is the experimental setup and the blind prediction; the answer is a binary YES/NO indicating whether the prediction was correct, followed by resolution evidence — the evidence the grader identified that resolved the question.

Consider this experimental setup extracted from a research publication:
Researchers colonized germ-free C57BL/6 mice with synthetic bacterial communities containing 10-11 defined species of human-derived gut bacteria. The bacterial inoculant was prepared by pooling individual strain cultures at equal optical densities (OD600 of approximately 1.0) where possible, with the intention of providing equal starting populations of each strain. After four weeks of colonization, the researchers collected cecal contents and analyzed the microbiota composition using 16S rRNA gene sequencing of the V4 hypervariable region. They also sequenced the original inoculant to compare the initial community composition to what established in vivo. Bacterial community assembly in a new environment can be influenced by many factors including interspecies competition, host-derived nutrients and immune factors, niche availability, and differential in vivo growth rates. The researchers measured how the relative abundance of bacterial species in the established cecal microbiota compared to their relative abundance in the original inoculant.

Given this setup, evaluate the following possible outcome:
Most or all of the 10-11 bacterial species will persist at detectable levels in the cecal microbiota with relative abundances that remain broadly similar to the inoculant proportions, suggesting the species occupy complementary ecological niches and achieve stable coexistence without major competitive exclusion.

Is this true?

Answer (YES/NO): NO